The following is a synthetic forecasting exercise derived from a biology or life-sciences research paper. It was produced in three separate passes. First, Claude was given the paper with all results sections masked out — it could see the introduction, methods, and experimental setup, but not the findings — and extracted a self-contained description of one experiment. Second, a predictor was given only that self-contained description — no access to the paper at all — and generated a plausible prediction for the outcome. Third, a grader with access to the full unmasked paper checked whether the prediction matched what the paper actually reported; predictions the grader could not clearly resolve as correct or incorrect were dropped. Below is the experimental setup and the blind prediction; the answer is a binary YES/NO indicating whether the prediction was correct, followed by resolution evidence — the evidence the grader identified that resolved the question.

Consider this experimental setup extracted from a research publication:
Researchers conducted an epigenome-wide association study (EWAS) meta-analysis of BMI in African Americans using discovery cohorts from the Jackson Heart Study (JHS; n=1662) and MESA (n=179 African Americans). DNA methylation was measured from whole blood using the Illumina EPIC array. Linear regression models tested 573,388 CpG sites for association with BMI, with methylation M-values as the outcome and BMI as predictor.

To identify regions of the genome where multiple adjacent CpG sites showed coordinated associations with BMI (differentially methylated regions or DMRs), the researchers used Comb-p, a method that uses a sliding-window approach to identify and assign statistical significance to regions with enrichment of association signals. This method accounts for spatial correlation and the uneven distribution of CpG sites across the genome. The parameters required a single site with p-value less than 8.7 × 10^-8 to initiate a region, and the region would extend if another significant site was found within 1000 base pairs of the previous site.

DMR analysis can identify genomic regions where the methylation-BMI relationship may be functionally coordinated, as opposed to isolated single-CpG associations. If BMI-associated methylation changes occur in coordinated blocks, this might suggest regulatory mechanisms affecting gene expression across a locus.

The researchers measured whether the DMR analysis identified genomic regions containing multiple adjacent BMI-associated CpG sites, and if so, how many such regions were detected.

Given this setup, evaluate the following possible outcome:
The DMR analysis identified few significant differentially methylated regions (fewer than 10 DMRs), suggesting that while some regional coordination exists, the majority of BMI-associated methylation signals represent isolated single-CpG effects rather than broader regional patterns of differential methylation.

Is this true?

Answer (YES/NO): NO